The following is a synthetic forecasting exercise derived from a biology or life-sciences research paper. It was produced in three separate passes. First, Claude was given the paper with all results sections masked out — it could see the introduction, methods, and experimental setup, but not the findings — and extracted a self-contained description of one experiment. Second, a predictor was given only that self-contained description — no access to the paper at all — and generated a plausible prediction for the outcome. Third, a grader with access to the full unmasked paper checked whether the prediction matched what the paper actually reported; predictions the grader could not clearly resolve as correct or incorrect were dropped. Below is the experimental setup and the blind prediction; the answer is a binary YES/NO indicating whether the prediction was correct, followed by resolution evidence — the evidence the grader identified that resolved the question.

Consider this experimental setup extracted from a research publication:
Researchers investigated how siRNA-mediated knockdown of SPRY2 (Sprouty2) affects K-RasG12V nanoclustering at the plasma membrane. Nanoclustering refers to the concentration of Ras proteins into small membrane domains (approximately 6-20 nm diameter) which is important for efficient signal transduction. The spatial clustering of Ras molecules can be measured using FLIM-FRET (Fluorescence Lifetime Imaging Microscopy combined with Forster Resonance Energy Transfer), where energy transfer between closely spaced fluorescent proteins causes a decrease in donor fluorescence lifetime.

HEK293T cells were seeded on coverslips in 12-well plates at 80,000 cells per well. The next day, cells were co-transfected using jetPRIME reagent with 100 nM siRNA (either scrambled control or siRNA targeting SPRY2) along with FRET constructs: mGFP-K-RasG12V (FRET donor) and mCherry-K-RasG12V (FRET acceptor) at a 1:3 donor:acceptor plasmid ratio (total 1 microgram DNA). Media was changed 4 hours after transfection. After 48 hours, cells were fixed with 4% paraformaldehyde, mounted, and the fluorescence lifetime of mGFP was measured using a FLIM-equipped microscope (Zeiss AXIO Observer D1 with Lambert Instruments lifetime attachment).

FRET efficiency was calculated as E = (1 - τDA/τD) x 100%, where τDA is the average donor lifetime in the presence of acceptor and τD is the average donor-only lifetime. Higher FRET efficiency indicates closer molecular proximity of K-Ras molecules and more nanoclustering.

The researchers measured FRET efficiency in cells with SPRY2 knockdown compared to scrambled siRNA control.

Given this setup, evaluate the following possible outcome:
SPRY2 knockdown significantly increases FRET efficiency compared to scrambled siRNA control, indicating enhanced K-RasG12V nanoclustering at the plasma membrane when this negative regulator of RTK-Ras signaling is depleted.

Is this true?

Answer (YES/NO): NO